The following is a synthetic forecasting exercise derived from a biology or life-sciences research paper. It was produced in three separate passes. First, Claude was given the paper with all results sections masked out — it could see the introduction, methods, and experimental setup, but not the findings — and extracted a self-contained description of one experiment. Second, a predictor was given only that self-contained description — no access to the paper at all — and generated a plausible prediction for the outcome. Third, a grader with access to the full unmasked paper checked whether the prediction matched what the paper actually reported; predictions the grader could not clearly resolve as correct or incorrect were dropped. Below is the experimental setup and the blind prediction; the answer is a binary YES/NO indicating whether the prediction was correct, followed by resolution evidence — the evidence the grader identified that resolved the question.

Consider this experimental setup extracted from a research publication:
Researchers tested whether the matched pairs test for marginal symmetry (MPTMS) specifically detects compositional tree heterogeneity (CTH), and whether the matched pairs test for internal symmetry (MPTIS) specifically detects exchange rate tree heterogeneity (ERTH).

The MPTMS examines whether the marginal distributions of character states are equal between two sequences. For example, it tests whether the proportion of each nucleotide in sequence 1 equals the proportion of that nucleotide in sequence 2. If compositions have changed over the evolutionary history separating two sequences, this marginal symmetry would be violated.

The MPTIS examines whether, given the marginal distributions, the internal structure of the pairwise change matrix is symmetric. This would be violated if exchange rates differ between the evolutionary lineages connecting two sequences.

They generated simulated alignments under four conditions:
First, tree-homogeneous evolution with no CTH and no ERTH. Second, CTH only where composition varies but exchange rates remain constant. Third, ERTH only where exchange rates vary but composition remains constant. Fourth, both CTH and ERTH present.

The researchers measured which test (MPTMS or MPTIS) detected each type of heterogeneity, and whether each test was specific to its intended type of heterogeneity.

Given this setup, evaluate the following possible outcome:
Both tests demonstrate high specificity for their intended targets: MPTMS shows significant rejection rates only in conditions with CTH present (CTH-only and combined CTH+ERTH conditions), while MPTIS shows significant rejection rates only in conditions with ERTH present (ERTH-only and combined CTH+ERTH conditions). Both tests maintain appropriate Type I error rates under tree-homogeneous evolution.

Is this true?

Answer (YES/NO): YES